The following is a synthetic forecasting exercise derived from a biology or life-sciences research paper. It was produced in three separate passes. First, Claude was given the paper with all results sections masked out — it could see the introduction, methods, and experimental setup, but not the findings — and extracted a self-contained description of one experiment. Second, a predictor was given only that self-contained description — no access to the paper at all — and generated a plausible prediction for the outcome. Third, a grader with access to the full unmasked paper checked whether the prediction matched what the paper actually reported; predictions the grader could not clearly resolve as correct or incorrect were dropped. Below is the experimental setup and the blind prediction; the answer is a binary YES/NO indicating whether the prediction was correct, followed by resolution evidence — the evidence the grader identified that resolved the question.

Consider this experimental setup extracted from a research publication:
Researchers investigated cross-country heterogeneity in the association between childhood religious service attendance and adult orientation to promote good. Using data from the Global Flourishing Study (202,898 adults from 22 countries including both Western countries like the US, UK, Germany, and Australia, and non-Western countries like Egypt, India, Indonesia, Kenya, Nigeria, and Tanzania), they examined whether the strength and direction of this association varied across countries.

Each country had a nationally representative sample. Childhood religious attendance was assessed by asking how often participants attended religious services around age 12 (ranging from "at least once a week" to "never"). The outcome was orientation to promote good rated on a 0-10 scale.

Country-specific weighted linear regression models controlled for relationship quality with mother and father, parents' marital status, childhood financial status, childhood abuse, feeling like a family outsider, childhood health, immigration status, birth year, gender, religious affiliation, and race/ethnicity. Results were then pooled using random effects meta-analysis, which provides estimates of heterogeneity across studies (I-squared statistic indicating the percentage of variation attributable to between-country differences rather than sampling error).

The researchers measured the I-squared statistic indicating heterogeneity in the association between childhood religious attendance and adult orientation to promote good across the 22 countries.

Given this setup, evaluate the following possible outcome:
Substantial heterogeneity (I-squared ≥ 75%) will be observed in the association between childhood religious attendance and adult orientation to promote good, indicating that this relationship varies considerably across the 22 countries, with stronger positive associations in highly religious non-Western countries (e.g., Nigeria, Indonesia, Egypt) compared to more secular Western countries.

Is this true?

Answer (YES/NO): NO